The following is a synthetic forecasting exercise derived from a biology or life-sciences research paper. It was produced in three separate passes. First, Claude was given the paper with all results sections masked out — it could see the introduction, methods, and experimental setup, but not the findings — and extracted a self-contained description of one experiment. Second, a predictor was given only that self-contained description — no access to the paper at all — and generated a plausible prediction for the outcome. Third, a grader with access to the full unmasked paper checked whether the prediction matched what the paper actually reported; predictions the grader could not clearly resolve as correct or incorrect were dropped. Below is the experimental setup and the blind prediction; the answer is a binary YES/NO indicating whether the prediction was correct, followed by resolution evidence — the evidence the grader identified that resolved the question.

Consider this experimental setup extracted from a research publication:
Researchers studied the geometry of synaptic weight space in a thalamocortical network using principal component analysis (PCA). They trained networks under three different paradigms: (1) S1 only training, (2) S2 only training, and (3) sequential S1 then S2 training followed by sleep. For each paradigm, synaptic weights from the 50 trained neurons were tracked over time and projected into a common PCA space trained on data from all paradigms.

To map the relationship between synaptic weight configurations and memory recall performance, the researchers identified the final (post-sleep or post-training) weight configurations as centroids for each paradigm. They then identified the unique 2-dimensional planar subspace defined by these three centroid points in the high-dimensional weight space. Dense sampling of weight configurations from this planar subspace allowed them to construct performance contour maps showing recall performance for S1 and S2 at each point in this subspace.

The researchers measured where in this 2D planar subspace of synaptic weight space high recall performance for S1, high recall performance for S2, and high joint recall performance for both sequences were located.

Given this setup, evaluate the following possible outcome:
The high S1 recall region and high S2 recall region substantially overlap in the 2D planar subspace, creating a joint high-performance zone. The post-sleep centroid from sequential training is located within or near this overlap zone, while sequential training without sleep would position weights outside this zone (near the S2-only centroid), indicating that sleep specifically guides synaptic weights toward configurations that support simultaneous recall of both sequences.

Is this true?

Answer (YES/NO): NO